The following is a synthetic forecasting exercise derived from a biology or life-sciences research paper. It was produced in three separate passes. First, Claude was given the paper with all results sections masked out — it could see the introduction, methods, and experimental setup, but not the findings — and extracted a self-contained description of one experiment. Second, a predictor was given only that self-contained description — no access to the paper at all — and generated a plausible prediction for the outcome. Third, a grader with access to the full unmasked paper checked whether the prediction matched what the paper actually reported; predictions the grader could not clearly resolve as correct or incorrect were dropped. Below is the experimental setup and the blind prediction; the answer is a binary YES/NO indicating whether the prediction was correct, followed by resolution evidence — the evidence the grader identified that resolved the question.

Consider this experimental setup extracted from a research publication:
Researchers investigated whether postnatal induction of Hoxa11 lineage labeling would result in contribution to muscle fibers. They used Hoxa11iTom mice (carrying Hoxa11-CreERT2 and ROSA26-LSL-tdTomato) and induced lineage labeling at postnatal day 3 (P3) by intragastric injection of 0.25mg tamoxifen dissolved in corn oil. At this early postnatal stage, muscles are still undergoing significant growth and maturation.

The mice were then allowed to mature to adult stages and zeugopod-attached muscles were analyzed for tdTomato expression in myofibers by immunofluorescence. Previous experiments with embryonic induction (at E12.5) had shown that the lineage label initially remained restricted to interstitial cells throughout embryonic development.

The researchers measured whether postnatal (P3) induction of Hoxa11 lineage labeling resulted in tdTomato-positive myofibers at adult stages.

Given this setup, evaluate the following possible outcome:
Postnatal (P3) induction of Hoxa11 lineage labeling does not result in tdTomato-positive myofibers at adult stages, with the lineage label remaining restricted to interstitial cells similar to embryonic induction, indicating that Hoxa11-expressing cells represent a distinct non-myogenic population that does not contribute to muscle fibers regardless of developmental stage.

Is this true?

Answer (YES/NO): NO